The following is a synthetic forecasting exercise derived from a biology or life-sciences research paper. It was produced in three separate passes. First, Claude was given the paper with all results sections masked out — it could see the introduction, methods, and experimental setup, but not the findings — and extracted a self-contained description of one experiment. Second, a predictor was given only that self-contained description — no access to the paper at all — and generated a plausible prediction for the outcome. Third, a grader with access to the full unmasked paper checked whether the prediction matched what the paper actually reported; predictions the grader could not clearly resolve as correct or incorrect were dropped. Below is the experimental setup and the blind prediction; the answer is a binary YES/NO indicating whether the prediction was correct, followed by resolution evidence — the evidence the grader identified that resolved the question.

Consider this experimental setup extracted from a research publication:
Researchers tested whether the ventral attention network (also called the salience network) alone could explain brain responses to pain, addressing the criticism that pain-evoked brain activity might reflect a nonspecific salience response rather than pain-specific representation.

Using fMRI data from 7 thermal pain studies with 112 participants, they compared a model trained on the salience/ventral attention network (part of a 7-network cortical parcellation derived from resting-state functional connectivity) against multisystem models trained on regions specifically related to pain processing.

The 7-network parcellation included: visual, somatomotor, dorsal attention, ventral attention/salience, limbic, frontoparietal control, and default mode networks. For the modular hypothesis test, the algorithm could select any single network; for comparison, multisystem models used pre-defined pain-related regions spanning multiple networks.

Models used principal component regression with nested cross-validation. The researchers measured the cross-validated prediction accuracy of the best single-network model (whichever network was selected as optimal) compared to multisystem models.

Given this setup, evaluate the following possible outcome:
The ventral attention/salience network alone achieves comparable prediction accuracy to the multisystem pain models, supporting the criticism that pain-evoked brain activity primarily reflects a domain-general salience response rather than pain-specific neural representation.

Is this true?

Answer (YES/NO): NO